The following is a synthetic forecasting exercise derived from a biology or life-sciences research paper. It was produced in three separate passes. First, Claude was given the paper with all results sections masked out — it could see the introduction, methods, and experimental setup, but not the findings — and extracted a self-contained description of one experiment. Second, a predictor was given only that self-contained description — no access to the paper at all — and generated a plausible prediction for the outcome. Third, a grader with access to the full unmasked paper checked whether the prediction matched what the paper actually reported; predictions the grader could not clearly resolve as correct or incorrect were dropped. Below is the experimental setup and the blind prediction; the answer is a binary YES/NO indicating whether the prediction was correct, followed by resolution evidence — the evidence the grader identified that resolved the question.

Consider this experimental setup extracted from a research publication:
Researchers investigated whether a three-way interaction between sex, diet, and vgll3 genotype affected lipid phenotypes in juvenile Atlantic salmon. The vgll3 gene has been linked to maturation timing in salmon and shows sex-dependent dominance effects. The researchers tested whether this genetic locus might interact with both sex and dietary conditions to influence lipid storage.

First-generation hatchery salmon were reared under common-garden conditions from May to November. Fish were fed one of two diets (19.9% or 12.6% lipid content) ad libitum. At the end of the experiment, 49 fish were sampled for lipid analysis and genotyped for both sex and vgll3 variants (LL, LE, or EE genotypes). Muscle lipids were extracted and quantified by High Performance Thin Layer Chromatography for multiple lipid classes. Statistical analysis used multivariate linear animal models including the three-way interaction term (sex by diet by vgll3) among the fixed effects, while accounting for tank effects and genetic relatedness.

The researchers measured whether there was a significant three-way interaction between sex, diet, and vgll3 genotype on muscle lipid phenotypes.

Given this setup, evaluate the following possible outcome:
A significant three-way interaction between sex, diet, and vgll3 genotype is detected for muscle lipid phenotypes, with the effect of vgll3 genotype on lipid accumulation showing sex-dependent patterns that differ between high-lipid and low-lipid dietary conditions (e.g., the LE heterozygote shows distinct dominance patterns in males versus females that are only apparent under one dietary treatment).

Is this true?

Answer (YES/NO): NO